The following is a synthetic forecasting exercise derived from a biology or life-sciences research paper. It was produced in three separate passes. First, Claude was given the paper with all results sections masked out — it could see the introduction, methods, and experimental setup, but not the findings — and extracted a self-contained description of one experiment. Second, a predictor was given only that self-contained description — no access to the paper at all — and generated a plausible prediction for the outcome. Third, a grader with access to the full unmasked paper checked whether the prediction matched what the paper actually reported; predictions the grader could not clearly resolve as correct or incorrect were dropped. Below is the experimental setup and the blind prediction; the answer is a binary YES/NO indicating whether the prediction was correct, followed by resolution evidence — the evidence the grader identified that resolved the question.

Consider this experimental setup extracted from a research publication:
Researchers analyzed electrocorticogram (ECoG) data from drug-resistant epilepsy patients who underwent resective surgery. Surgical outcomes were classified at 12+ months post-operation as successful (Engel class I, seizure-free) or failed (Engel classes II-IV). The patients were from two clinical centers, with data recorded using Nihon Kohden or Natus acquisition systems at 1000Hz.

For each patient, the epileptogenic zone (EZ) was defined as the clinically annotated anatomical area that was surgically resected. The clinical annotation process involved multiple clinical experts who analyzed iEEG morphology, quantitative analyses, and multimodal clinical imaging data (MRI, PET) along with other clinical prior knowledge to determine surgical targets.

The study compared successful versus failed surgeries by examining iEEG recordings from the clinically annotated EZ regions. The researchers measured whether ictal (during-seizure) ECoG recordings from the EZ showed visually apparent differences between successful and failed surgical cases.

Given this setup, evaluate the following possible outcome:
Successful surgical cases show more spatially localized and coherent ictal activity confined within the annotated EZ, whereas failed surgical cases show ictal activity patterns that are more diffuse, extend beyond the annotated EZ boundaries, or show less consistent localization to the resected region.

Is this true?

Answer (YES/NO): NO